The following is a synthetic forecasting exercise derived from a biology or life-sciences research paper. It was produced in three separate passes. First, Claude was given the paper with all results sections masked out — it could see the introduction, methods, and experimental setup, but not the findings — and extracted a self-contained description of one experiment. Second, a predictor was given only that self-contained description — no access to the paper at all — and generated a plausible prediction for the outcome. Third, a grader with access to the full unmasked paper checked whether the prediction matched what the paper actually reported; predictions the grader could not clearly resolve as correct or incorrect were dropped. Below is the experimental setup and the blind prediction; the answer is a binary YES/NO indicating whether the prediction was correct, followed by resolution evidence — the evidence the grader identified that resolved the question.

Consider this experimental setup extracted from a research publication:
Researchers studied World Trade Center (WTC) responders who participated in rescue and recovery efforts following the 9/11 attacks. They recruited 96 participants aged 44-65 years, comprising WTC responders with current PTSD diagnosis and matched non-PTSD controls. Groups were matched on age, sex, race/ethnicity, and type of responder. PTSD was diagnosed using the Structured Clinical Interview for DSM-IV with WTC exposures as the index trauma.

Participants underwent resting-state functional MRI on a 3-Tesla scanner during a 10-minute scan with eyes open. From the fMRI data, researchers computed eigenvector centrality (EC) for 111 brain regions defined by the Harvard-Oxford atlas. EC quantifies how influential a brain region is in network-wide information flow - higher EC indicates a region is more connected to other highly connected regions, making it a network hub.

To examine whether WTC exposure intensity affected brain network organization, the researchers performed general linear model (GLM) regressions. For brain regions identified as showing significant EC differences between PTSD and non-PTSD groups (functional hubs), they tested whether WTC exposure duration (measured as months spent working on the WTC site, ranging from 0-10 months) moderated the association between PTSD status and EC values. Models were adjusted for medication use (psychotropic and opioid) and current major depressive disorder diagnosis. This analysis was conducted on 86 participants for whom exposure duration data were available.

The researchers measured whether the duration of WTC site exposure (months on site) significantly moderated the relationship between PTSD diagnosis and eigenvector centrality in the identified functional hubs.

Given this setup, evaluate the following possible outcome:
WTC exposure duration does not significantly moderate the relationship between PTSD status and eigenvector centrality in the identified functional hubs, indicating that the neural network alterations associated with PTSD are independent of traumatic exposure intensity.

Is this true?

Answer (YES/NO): NO